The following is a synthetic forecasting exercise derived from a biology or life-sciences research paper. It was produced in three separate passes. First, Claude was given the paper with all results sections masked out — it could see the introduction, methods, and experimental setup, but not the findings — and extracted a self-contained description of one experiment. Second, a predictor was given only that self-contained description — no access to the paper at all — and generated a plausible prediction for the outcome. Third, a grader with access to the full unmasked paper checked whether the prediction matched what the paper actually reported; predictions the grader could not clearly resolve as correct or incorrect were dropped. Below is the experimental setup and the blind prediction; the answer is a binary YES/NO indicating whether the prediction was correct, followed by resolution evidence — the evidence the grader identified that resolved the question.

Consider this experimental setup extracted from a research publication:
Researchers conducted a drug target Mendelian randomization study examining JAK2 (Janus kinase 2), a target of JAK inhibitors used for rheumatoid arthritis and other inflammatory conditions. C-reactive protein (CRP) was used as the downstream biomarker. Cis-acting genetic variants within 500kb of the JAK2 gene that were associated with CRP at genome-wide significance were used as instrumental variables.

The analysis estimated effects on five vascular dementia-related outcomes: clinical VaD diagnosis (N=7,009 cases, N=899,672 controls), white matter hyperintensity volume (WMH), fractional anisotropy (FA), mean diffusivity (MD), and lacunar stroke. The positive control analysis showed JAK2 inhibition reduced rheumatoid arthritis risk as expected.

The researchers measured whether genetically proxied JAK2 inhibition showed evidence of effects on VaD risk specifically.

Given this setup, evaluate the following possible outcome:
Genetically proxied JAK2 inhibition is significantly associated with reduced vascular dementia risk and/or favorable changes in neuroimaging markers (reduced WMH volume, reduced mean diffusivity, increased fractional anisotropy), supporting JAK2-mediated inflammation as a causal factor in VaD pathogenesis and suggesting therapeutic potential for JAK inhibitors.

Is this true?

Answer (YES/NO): NO